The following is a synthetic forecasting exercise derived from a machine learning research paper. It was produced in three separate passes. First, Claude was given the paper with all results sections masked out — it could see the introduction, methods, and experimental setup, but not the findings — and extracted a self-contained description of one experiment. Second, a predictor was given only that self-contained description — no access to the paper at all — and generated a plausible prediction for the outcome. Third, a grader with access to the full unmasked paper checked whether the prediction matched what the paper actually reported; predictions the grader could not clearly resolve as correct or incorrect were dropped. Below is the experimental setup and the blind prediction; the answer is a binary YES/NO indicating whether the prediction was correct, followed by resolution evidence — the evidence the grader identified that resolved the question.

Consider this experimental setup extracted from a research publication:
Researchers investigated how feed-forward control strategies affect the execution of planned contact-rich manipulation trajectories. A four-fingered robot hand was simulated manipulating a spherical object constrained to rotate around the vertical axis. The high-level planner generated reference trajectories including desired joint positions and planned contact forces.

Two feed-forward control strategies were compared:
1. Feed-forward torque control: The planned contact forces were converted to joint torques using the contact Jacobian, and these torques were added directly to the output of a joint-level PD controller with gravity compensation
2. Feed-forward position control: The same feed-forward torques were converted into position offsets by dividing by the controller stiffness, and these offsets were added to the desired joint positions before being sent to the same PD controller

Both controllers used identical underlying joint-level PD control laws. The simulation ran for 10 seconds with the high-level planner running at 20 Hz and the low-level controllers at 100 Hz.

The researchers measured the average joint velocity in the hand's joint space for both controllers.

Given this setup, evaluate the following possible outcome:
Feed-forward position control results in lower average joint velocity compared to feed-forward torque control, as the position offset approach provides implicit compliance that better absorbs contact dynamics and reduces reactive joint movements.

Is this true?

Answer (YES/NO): NO